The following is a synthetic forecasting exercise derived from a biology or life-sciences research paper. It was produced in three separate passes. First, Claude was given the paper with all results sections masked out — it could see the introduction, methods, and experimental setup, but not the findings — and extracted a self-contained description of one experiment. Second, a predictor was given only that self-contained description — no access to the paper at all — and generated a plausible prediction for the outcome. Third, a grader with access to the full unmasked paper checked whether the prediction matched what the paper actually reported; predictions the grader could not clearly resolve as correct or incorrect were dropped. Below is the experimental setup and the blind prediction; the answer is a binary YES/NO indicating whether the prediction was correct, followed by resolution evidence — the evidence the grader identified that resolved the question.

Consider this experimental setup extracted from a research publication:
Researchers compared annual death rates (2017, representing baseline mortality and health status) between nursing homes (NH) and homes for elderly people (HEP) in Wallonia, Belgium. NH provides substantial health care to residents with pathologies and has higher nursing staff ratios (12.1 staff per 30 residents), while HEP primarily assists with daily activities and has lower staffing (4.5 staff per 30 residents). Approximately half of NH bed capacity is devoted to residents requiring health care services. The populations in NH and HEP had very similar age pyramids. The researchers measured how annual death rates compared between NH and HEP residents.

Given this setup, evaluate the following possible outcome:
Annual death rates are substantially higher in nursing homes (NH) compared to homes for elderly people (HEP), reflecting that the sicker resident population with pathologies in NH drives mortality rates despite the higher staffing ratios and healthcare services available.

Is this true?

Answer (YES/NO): NO